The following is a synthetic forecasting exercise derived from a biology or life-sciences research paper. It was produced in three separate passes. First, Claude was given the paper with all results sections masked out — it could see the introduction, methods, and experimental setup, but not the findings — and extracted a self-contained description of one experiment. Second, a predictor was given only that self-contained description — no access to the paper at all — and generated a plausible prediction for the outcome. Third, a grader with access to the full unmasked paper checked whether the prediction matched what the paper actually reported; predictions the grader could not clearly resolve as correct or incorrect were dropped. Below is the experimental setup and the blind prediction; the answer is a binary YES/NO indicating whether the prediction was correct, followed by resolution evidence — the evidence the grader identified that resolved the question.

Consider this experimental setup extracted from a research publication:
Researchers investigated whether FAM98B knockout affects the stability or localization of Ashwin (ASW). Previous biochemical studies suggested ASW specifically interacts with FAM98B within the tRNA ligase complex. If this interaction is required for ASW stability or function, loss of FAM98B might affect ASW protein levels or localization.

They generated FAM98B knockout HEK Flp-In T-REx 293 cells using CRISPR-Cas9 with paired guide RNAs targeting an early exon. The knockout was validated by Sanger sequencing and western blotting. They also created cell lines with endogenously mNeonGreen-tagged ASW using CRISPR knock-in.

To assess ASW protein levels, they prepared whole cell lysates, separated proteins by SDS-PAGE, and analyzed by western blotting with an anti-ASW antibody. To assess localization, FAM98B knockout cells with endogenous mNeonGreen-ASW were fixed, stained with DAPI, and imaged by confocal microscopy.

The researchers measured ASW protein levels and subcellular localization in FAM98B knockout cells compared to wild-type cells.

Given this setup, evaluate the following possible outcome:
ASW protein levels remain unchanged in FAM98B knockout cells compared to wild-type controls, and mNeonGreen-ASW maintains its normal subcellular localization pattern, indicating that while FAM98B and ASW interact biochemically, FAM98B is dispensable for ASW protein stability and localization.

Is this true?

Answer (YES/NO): NO